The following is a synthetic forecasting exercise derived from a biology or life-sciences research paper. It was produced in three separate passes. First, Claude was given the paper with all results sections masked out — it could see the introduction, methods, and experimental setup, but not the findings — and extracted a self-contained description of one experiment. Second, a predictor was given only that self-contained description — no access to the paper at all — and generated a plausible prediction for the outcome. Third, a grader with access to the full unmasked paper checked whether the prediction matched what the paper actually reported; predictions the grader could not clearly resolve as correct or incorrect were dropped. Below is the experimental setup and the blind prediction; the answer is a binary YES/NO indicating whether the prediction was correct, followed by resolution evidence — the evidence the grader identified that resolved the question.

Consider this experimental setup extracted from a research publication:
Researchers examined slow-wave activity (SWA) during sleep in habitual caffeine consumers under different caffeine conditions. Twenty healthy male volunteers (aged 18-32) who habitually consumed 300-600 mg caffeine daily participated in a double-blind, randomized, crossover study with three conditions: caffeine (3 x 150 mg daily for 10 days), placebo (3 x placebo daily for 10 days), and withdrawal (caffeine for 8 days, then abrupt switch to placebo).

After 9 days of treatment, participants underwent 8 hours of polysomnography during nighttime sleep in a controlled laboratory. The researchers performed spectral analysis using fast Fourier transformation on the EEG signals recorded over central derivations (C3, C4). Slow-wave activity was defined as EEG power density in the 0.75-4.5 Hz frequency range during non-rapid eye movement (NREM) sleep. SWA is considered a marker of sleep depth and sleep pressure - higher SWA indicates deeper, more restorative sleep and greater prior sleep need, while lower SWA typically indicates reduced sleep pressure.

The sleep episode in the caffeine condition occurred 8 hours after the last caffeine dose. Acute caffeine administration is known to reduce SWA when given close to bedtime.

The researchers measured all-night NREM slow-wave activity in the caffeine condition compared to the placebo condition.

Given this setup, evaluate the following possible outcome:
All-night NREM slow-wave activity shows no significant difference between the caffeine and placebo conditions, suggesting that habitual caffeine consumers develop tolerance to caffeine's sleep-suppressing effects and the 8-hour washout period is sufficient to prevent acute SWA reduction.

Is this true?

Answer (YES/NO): YES